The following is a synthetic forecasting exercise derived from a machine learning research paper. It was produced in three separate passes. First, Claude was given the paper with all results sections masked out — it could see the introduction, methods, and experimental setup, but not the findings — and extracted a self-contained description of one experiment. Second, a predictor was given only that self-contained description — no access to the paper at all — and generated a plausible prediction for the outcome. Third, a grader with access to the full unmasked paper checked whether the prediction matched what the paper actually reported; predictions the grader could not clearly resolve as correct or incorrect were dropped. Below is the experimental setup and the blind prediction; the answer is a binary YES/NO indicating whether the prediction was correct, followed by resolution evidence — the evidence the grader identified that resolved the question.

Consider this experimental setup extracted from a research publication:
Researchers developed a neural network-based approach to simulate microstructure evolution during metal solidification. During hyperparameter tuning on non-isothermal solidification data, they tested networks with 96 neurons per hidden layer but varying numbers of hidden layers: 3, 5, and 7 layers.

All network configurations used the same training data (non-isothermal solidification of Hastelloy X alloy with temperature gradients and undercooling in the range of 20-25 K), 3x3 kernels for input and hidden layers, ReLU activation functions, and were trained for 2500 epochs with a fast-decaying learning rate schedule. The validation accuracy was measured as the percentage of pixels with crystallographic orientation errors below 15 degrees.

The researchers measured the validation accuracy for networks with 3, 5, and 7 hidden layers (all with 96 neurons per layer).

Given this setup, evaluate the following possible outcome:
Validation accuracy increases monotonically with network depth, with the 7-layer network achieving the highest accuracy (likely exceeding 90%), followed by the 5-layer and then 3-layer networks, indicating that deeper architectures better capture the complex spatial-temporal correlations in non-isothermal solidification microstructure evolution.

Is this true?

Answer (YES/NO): NO